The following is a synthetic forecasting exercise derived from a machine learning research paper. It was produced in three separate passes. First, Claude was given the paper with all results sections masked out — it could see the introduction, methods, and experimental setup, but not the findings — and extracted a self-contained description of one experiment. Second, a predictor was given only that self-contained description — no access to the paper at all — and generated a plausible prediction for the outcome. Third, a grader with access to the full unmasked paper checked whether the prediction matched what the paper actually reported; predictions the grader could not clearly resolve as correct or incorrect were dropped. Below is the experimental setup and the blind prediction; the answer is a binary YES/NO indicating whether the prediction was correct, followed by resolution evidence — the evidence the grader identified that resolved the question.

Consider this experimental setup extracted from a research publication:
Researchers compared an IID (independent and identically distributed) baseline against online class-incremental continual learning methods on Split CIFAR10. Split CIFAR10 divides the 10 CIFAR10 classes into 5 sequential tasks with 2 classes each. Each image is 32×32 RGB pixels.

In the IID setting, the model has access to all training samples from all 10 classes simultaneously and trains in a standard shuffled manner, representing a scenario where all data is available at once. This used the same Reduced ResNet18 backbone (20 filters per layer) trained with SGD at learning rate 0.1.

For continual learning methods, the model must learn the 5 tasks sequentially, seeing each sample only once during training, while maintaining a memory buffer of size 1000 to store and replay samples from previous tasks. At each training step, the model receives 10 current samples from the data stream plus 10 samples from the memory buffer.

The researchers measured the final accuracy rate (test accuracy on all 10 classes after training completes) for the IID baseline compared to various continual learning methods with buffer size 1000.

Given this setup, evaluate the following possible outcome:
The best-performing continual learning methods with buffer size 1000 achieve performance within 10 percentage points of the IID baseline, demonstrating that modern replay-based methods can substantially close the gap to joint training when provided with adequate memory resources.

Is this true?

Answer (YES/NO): NO